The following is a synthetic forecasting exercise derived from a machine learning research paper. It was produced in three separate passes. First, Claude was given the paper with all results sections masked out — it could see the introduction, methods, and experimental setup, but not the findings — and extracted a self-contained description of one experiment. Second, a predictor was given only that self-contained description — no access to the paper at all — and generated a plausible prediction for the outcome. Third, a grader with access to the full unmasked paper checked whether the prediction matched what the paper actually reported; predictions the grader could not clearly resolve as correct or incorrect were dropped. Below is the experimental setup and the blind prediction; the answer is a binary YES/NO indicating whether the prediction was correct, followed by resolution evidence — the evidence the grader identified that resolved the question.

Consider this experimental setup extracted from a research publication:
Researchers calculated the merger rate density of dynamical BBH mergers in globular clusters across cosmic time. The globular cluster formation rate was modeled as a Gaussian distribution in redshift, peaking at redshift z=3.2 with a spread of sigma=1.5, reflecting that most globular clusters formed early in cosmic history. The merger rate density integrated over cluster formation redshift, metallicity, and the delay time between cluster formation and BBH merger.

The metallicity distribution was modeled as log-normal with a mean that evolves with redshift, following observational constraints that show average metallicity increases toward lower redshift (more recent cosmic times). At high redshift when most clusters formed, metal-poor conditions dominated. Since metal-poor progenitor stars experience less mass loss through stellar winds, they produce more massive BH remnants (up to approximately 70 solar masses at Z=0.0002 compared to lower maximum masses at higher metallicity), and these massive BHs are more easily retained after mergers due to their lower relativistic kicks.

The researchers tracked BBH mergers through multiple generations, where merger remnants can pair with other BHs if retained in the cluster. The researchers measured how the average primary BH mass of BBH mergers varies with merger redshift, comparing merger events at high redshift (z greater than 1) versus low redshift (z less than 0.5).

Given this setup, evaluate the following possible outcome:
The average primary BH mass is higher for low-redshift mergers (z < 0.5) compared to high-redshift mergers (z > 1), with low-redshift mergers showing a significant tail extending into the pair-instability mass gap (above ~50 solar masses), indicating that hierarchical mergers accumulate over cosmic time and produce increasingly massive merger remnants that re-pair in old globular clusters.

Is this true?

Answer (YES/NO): NO